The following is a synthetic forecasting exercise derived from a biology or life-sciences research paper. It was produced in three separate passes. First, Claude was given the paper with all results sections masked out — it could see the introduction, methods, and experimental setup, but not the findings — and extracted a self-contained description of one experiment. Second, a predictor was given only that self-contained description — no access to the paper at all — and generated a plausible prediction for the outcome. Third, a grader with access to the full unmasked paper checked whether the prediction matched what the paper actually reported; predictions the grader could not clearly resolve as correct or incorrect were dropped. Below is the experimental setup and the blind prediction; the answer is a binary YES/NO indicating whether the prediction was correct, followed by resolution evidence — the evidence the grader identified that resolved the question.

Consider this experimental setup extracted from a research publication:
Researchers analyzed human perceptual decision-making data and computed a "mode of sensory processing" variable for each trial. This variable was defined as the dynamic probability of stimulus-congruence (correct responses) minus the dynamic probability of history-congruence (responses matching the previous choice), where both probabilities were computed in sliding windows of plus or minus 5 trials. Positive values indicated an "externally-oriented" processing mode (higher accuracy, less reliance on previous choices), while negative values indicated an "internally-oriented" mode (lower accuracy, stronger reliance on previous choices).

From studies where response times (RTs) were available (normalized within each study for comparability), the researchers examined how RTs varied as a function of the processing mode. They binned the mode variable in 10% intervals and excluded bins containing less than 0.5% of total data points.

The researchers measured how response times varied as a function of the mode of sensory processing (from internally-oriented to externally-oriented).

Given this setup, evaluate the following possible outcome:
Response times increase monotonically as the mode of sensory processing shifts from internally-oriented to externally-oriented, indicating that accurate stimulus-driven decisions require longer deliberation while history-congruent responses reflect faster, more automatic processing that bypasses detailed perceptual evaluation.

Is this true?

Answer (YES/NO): NO